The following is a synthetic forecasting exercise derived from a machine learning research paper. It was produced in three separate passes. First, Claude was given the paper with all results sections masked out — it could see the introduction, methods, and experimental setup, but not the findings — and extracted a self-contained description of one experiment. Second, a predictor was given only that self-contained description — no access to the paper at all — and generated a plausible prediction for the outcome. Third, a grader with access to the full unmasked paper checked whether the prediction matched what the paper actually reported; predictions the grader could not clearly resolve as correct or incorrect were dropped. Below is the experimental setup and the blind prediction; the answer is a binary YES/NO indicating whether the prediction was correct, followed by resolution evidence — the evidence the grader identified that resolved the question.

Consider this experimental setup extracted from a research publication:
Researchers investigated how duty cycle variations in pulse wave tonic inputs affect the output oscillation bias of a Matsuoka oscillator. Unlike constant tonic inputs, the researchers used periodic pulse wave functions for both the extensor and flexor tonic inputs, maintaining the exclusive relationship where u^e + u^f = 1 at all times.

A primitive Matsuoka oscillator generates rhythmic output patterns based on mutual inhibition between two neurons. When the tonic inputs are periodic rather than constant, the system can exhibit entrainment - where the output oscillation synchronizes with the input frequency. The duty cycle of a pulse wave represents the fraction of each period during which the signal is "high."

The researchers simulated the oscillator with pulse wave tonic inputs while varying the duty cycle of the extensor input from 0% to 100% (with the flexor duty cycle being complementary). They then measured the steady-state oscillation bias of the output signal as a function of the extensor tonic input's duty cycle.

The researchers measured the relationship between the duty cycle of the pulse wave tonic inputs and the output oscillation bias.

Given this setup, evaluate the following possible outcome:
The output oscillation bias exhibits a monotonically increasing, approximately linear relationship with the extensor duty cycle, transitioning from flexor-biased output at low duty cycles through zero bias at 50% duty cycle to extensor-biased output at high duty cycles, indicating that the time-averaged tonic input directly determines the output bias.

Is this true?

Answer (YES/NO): YES